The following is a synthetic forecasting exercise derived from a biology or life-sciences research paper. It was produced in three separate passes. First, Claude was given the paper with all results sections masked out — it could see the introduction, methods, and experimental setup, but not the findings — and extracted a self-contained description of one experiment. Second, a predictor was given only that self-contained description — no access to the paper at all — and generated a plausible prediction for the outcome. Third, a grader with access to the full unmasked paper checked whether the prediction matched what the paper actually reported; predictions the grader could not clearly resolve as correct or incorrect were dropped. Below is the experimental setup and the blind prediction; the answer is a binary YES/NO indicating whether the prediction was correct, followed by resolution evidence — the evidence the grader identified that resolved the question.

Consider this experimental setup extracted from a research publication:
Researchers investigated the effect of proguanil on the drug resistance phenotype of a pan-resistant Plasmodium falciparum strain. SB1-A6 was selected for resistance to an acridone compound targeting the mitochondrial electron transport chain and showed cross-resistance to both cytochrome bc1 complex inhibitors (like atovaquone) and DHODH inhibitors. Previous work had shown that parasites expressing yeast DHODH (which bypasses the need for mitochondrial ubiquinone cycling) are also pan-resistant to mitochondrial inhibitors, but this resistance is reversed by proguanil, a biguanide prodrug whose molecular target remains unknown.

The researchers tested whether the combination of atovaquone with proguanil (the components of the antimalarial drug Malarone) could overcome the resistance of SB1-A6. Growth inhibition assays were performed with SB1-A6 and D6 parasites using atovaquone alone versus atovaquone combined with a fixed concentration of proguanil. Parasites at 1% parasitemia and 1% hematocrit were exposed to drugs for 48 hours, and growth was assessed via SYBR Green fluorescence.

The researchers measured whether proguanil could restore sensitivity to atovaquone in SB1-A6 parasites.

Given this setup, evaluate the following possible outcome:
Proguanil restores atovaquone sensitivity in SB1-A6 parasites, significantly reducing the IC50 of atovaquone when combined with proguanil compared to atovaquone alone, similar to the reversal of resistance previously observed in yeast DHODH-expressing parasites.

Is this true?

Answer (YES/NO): YES